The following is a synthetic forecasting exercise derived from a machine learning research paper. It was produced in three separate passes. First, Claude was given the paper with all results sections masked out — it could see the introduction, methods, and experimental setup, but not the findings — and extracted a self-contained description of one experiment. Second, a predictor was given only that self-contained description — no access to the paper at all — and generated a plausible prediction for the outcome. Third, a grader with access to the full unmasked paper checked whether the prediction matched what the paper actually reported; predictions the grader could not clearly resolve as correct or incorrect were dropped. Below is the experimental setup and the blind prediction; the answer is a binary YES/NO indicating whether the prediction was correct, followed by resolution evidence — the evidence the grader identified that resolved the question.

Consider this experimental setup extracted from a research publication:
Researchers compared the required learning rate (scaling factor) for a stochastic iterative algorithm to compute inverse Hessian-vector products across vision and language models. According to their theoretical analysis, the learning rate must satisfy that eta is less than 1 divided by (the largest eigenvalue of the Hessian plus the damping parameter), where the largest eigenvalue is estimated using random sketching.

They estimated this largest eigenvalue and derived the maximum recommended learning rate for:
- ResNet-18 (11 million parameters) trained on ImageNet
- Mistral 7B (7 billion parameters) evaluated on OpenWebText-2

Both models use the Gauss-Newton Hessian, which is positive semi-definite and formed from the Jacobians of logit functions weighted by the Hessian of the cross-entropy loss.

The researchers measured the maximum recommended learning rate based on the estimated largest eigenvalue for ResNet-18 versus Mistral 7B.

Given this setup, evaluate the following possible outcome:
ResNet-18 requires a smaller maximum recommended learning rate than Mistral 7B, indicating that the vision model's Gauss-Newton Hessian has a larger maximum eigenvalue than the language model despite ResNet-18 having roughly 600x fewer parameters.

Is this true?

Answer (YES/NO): NO